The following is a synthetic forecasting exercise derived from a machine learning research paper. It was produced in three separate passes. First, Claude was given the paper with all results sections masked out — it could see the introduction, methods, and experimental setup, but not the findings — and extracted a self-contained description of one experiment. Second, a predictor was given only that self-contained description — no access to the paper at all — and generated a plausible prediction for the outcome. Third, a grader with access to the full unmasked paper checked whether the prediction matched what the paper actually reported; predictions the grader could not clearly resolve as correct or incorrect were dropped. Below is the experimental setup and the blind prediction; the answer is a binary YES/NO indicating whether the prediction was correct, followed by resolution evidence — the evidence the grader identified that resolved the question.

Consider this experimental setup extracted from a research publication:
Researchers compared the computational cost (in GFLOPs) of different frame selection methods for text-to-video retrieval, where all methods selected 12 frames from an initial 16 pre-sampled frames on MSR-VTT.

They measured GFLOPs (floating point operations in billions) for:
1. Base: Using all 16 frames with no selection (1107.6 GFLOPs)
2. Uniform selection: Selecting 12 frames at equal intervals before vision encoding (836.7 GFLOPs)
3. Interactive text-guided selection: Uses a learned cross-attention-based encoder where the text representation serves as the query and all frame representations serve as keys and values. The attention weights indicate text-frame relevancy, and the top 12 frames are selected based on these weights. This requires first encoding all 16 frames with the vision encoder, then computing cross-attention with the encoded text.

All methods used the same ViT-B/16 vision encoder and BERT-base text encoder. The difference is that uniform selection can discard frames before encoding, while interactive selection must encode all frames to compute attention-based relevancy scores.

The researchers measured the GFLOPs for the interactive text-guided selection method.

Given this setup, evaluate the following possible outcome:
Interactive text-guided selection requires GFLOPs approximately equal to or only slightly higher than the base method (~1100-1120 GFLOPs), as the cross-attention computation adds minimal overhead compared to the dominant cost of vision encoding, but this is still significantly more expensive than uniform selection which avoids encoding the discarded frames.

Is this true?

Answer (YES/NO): NO